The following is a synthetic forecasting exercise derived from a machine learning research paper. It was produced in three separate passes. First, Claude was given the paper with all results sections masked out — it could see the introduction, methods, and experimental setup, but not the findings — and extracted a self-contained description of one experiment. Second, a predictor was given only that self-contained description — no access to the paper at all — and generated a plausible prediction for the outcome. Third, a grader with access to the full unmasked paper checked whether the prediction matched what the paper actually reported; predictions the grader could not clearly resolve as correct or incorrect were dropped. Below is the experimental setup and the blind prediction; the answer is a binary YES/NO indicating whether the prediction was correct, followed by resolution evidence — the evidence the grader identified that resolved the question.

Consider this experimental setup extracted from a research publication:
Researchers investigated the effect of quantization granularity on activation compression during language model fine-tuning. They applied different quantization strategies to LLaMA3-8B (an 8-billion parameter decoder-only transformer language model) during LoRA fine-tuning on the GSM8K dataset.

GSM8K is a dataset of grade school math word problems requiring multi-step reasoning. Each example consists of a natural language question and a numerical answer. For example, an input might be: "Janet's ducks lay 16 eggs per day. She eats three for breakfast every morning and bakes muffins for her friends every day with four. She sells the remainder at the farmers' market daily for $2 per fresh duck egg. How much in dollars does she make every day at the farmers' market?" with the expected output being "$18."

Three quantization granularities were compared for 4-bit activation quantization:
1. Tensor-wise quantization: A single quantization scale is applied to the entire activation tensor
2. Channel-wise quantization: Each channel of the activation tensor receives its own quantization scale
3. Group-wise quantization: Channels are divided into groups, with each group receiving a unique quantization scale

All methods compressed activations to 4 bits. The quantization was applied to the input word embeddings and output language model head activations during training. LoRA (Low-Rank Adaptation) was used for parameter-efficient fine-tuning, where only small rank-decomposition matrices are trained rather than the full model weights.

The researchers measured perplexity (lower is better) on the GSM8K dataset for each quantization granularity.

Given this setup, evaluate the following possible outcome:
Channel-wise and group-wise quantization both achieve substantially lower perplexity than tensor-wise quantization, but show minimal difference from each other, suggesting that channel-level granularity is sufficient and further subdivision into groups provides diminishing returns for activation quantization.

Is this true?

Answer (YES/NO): NO